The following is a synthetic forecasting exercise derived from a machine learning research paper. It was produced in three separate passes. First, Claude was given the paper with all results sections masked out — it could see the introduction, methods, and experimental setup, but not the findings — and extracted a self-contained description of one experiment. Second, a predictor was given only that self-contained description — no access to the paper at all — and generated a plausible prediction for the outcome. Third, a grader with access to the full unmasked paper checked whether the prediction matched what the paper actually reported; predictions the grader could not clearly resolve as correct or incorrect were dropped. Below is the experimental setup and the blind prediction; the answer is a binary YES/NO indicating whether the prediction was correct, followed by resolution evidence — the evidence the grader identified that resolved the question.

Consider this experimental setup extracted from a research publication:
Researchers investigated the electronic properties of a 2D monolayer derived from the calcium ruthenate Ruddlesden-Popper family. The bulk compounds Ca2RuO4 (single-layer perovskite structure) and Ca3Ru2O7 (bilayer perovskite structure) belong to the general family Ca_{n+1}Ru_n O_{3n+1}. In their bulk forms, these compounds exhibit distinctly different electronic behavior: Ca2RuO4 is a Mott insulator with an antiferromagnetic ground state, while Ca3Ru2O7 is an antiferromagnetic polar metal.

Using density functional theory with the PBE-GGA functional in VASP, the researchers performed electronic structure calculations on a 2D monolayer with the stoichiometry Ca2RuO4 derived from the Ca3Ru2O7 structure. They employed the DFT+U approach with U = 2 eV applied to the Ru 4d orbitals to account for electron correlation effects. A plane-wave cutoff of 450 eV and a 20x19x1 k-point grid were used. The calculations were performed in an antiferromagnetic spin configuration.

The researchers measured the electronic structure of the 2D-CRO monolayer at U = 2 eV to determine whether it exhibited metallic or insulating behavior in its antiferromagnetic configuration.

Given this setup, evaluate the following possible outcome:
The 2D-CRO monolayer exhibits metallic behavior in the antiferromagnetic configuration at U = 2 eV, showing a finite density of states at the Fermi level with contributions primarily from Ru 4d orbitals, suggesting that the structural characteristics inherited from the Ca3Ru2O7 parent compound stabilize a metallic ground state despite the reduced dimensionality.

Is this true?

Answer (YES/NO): NO